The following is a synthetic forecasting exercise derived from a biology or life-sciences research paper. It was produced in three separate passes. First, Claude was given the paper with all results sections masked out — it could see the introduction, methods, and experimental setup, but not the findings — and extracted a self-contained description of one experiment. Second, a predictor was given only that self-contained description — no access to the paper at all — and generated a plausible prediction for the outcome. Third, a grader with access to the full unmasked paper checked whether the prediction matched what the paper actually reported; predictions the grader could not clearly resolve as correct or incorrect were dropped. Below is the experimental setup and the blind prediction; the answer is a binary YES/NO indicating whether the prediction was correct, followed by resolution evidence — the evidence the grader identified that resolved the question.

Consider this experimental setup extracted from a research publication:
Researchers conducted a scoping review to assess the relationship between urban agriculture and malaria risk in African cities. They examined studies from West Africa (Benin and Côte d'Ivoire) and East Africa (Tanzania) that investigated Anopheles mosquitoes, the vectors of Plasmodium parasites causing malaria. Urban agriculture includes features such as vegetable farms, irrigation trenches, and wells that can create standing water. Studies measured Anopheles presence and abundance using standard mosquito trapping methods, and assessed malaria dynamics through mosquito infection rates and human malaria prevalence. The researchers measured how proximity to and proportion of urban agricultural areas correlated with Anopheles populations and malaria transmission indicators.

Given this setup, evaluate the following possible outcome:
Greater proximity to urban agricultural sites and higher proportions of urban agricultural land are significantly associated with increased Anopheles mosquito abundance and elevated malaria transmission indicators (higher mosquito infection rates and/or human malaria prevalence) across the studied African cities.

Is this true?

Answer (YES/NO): YES